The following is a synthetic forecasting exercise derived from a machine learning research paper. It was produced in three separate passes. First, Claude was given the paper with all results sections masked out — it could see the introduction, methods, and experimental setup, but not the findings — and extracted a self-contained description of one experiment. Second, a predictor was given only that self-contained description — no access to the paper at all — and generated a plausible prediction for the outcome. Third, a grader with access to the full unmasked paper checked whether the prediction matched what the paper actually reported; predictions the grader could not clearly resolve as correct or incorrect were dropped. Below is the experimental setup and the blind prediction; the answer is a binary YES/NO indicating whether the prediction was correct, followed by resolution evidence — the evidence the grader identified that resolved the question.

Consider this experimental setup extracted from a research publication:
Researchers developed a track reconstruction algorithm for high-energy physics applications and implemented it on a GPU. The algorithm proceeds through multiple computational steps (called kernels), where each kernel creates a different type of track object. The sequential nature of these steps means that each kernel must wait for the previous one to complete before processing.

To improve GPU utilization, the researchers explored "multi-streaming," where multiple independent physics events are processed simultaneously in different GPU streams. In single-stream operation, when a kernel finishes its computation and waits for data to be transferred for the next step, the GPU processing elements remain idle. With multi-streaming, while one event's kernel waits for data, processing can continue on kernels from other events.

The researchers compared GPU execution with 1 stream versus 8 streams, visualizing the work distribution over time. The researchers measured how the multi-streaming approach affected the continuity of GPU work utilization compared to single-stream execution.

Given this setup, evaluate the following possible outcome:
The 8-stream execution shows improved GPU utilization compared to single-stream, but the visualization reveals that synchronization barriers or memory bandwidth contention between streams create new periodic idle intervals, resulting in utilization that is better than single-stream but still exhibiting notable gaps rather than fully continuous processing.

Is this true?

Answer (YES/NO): NO